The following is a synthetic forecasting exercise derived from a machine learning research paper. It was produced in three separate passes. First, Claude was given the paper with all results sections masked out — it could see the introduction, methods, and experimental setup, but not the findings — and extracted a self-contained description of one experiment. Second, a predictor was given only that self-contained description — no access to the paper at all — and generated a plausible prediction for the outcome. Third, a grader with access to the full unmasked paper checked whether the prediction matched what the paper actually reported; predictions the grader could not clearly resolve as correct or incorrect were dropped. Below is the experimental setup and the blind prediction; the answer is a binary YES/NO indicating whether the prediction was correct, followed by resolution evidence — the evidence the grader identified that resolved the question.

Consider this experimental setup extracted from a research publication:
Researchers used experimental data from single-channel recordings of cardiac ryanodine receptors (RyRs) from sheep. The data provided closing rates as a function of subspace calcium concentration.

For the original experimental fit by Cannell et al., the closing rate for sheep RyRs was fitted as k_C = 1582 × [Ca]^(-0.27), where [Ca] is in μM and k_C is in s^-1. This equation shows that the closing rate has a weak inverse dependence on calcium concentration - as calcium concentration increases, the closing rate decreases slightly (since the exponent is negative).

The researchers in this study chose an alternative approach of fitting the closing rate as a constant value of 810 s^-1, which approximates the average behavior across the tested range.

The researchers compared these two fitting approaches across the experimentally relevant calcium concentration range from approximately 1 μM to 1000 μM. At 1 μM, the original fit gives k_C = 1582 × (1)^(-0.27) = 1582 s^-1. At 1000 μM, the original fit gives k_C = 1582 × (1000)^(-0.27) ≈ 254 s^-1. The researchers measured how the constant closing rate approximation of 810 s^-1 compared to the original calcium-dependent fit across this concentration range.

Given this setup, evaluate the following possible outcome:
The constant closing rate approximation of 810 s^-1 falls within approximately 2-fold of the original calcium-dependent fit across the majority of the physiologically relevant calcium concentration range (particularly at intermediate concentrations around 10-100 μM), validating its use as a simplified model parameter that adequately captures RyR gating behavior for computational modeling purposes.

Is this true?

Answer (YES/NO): NO